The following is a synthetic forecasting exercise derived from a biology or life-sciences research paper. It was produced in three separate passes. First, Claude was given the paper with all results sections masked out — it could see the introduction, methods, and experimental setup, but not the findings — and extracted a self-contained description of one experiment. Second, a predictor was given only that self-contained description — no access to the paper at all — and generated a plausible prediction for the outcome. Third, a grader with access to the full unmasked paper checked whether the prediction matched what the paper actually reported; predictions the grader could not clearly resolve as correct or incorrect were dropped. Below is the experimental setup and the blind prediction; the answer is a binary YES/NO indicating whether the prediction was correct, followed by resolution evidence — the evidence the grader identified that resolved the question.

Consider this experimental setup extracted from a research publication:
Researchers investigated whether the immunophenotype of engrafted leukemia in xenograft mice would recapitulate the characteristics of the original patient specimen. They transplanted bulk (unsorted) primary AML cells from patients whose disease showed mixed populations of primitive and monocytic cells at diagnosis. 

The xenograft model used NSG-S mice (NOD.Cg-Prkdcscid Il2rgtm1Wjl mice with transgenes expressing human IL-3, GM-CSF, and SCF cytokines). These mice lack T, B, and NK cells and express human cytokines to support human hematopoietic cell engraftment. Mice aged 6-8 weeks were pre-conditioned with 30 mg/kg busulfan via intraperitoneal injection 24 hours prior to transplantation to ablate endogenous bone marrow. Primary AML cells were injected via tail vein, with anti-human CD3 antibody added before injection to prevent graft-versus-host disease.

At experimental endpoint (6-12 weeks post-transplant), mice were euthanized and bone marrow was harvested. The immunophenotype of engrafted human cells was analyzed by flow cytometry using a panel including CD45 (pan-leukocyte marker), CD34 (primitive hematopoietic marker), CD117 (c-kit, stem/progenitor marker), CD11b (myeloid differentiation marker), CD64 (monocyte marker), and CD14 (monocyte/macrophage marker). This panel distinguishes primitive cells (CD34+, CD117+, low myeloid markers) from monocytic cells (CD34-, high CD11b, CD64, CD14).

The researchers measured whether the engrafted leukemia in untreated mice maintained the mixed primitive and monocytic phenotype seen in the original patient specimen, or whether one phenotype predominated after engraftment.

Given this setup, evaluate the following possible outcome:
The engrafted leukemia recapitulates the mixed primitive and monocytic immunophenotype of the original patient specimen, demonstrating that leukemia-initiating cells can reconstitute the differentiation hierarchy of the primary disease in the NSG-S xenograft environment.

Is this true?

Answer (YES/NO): YES